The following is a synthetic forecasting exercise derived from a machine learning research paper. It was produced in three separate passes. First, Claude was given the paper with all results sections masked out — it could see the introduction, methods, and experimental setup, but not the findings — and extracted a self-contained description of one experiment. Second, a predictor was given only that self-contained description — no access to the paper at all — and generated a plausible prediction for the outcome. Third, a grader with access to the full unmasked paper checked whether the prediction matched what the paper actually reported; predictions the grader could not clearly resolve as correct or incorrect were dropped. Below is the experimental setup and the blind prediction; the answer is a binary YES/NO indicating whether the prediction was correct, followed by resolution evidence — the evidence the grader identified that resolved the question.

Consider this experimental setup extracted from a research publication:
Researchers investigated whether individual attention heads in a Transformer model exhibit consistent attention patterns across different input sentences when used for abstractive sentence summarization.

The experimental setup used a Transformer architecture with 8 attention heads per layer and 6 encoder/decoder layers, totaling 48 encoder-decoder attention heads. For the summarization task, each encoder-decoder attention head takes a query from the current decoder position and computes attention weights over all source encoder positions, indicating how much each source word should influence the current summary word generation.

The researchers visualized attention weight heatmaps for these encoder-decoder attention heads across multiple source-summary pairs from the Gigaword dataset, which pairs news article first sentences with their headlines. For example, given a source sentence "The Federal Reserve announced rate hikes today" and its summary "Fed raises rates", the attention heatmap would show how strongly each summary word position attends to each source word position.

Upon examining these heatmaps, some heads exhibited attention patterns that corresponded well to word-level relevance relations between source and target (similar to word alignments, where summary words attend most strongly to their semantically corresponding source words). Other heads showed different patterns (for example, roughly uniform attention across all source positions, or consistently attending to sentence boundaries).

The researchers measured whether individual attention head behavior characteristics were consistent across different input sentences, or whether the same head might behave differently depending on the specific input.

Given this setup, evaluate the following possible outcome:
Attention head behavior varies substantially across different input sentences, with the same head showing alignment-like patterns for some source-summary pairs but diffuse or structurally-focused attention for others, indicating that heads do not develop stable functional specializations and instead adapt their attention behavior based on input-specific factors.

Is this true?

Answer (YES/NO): NO